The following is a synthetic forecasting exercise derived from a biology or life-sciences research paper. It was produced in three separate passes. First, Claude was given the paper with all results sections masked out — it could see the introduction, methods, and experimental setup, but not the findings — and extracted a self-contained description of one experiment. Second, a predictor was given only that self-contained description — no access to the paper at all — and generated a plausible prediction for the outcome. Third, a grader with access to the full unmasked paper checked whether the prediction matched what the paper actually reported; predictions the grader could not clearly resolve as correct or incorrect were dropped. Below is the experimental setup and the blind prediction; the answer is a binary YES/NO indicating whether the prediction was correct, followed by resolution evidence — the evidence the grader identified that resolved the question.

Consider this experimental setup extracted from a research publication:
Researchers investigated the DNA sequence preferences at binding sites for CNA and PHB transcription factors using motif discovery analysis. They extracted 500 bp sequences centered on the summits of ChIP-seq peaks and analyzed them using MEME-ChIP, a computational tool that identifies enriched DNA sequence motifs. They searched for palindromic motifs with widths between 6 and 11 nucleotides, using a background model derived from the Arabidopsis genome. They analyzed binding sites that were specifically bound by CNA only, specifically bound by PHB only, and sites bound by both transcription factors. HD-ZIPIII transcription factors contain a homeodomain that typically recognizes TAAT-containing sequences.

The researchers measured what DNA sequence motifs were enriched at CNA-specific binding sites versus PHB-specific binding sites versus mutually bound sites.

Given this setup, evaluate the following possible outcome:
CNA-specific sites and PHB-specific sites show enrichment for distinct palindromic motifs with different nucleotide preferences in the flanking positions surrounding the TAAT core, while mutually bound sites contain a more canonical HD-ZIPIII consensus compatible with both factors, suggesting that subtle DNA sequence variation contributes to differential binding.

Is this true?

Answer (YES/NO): NO